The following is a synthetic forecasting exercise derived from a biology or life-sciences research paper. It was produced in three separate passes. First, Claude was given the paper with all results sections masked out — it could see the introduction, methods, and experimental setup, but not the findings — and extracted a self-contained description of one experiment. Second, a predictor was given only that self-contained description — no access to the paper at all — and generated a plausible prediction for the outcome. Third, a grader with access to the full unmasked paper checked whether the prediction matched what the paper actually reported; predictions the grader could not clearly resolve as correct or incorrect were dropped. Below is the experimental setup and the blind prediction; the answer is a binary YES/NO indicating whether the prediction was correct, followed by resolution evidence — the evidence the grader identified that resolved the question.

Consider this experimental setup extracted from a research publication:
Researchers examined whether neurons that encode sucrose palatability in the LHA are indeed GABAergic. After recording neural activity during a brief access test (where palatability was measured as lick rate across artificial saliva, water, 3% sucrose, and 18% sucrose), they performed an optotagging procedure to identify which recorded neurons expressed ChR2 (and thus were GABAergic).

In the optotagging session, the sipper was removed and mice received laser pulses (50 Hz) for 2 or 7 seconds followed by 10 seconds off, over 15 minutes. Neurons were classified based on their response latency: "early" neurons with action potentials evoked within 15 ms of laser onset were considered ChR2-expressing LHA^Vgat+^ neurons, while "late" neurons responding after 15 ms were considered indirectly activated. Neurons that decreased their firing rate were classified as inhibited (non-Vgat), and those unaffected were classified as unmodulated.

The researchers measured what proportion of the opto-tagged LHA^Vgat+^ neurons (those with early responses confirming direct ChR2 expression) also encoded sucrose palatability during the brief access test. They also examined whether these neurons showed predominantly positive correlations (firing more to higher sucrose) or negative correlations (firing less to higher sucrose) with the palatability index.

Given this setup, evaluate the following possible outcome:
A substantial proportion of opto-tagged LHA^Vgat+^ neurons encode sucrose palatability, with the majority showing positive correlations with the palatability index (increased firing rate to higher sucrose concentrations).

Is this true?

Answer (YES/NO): NO